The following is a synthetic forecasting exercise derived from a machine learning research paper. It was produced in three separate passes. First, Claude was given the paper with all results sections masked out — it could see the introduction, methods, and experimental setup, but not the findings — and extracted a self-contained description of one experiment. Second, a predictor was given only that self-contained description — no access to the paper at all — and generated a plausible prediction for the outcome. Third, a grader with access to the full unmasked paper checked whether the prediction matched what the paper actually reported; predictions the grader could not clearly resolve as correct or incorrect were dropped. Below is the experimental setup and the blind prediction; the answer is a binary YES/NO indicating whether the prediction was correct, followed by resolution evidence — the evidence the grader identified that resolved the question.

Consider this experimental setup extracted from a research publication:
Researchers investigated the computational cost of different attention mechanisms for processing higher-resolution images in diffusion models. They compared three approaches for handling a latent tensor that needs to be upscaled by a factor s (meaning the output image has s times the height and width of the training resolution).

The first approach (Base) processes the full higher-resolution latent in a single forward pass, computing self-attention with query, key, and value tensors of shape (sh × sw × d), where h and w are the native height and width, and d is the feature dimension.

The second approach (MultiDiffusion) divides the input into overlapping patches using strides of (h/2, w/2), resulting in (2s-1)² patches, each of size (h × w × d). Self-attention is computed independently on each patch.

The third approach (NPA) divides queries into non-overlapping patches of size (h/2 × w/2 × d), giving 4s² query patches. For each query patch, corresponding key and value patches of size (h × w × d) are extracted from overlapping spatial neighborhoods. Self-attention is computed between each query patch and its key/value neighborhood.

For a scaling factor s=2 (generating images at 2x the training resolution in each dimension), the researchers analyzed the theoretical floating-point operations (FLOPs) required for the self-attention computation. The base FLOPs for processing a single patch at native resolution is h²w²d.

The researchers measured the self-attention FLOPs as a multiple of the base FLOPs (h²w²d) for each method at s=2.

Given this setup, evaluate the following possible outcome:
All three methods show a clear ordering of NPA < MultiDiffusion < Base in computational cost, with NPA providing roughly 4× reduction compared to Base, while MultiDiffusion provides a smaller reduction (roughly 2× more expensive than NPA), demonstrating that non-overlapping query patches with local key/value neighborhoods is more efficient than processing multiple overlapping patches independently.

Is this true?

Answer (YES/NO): YES